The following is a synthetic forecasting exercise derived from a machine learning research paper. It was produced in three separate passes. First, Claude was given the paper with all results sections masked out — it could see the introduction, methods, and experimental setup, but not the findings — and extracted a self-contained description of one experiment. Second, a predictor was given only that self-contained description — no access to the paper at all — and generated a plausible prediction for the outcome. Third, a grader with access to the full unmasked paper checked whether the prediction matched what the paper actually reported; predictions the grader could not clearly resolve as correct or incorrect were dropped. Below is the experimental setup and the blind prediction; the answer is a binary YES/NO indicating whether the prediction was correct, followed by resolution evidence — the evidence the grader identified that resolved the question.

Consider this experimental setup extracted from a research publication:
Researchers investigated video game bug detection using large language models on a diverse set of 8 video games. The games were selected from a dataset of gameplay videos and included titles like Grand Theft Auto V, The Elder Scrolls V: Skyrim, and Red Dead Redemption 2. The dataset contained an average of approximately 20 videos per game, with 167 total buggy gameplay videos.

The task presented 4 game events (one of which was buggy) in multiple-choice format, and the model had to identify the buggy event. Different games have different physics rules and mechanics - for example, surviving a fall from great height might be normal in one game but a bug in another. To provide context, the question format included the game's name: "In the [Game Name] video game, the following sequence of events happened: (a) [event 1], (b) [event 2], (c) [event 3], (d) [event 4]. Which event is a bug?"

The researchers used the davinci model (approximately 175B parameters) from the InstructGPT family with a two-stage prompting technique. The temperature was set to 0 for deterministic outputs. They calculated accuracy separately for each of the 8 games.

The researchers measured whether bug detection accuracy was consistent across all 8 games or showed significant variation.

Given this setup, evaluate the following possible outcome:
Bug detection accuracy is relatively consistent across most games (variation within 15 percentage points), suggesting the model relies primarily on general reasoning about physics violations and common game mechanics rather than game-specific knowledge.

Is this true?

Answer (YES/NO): NO